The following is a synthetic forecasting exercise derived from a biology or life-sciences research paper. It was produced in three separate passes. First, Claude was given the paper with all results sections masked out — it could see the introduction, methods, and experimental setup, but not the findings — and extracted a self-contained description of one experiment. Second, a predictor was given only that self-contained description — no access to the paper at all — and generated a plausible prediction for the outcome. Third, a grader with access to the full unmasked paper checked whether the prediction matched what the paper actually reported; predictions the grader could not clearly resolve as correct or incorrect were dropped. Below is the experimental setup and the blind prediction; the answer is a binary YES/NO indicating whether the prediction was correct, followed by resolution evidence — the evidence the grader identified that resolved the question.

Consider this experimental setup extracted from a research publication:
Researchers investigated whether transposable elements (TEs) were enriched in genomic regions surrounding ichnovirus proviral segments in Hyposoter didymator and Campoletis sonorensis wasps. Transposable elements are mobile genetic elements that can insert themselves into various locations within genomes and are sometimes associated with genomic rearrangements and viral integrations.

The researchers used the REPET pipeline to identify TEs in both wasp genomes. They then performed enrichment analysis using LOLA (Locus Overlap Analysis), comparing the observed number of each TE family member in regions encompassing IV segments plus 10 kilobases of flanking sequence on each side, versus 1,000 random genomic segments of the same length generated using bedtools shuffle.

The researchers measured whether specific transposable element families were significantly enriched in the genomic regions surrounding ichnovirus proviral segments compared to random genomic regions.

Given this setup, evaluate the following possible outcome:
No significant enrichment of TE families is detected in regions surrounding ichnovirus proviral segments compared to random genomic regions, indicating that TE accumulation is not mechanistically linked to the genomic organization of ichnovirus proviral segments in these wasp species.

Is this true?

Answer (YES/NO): YES